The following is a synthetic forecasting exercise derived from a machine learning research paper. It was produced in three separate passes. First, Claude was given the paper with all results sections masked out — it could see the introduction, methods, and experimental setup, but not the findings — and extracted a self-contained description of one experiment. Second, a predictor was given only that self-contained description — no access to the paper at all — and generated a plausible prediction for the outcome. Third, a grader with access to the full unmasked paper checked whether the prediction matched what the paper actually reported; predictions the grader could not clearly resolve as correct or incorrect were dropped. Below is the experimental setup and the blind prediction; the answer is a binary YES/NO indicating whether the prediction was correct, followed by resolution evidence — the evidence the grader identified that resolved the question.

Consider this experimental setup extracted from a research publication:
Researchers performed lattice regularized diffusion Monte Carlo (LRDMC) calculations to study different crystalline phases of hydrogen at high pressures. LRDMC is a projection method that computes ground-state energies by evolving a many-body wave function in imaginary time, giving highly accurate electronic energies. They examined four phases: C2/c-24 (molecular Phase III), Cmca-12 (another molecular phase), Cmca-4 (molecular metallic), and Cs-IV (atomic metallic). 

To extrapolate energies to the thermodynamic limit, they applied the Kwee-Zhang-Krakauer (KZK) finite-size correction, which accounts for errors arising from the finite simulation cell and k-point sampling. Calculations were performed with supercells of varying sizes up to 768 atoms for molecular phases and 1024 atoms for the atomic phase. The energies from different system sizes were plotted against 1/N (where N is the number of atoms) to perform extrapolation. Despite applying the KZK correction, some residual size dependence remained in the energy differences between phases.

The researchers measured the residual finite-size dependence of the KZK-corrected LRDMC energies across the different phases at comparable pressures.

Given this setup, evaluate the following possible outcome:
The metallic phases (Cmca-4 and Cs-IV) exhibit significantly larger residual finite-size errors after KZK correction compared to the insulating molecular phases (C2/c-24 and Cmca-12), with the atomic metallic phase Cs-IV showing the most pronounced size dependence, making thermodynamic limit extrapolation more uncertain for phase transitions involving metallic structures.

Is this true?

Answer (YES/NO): NO